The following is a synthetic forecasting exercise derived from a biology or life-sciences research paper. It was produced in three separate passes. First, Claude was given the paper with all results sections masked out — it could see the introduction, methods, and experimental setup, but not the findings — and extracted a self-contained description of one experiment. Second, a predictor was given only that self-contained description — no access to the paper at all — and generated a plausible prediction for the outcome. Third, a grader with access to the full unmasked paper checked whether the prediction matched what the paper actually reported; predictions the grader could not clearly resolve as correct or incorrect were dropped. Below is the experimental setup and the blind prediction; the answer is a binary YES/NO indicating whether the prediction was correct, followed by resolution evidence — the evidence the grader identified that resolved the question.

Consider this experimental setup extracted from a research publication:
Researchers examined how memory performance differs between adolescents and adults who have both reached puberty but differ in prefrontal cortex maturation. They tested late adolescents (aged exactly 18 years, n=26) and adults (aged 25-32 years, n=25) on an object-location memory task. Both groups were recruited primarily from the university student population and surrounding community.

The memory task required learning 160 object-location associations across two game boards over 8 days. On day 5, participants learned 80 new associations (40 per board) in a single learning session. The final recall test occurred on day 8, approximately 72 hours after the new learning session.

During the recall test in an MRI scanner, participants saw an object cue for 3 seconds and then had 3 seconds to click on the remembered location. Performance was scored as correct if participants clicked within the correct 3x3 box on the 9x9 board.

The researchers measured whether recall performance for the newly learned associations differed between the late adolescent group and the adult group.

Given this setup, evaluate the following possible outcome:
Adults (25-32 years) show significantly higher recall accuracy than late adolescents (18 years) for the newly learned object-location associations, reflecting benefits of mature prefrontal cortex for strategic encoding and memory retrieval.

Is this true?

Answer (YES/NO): NO